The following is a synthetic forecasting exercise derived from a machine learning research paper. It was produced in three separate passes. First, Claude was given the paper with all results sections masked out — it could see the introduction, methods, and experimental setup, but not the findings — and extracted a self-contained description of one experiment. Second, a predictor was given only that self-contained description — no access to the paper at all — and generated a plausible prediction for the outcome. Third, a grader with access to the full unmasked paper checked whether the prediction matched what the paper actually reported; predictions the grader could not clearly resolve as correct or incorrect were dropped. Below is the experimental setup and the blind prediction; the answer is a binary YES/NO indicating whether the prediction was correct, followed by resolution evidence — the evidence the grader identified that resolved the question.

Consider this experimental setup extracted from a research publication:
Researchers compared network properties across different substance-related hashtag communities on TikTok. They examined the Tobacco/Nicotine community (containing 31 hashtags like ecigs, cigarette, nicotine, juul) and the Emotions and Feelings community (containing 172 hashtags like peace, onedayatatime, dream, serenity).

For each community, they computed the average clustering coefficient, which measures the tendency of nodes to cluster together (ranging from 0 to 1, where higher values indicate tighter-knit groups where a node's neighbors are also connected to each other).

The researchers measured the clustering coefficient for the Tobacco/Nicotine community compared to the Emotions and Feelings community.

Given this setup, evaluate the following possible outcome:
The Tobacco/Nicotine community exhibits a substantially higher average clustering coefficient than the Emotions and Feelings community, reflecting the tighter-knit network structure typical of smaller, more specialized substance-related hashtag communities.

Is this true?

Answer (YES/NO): YES